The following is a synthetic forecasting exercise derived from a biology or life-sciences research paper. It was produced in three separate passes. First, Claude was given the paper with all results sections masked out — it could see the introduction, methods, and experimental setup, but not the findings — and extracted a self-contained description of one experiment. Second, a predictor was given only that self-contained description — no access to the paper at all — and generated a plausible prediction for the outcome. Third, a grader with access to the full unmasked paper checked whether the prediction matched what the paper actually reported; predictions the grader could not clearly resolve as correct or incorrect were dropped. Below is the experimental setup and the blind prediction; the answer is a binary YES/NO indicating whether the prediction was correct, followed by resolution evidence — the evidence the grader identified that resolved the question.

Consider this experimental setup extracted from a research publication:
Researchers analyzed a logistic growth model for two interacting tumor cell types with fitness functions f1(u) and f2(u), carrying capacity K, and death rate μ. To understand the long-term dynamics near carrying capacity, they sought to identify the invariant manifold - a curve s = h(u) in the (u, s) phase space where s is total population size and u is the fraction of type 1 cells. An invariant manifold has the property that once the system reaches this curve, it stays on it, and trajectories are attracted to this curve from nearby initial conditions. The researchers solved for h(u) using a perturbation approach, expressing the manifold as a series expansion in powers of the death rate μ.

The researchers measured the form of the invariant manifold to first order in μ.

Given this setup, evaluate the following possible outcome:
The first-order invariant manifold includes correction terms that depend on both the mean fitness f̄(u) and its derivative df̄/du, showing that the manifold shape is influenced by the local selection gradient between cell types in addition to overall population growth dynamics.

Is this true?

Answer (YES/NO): NO